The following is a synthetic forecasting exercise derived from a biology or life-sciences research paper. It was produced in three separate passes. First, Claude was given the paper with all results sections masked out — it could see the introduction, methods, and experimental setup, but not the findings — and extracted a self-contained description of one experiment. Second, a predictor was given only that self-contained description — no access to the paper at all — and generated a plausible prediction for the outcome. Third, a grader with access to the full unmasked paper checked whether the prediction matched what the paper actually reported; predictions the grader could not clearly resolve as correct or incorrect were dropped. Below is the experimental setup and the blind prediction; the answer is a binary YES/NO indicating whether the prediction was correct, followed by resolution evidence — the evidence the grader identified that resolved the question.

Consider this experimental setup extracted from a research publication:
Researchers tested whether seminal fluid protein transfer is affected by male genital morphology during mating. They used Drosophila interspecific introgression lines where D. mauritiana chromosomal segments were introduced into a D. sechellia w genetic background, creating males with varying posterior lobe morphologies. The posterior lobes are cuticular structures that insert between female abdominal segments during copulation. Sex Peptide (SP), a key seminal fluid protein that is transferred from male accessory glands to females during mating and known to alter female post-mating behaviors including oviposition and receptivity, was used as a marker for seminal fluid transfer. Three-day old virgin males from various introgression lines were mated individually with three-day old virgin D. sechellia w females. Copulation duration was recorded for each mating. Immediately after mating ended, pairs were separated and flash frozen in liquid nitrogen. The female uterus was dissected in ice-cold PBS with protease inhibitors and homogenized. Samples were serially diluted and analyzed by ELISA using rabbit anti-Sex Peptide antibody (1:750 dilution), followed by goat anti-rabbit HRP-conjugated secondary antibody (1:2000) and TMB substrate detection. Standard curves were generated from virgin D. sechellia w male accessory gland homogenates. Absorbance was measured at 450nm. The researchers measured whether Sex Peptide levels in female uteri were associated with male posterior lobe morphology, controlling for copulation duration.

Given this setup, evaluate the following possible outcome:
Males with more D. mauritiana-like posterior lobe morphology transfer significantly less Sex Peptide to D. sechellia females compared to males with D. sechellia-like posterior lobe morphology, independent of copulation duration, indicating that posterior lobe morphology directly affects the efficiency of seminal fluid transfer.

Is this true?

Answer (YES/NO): NO